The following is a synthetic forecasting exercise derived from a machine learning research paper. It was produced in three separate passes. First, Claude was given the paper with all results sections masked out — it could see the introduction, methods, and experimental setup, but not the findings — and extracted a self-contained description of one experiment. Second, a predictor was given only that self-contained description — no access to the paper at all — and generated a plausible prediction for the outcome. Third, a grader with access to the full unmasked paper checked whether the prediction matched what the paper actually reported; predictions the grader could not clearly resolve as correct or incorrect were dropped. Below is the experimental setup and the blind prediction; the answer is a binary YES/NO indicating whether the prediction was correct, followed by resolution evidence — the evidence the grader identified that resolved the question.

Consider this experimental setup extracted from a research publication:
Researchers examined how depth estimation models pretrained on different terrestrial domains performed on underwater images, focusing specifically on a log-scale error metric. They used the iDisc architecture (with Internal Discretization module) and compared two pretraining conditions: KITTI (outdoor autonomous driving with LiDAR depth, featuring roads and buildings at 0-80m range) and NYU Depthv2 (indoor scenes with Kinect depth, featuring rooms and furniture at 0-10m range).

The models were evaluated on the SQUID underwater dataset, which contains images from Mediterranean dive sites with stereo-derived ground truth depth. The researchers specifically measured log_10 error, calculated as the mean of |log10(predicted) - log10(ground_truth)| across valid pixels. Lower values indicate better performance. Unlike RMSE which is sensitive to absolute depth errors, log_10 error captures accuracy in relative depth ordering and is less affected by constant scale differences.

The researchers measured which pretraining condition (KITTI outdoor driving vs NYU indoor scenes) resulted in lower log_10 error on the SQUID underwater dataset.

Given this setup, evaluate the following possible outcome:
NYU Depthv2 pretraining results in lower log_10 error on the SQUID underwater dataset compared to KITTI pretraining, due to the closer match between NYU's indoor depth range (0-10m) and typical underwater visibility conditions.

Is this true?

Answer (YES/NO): NO